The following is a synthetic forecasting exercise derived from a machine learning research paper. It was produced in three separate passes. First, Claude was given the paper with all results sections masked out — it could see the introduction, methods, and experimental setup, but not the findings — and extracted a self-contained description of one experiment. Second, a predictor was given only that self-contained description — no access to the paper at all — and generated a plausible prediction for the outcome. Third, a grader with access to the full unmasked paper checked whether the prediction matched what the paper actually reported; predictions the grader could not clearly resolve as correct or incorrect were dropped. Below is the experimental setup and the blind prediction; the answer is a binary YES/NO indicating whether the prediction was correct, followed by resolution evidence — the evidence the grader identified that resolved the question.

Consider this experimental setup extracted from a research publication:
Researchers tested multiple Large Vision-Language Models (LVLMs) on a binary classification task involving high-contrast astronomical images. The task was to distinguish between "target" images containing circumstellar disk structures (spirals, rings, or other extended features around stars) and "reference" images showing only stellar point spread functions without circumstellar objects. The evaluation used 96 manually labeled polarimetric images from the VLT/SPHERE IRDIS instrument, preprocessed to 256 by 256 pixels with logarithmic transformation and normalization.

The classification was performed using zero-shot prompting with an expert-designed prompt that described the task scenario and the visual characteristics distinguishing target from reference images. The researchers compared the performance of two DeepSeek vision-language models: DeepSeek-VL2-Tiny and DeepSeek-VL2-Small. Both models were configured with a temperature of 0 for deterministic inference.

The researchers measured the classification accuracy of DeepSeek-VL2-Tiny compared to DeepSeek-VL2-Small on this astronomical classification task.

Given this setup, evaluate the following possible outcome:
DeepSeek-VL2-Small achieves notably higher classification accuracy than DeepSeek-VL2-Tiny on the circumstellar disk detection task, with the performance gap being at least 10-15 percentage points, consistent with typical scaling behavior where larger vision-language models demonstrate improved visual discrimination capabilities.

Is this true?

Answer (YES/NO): NO